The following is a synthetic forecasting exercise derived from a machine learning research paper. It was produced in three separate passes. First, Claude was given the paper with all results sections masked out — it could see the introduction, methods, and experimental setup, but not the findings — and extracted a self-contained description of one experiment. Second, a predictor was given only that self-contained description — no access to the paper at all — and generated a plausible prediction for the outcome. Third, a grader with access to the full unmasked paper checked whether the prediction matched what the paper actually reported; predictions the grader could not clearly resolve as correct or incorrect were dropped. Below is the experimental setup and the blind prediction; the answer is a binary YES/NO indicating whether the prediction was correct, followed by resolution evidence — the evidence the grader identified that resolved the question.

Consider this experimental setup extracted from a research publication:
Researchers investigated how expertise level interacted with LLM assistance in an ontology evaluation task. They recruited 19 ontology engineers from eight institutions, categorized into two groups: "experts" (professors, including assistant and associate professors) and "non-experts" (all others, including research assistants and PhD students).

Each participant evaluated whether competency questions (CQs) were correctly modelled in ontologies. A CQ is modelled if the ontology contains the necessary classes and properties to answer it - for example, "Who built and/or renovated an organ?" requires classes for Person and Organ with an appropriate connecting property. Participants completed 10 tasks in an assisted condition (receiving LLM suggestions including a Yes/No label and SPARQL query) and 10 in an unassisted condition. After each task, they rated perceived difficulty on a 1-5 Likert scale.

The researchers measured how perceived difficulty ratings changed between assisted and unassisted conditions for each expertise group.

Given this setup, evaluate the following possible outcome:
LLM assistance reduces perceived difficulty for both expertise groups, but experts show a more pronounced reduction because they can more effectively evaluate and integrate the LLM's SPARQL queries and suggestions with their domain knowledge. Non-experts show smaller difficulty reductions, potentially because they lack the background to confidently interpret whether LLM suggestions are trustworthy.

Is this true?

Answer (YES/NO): YES